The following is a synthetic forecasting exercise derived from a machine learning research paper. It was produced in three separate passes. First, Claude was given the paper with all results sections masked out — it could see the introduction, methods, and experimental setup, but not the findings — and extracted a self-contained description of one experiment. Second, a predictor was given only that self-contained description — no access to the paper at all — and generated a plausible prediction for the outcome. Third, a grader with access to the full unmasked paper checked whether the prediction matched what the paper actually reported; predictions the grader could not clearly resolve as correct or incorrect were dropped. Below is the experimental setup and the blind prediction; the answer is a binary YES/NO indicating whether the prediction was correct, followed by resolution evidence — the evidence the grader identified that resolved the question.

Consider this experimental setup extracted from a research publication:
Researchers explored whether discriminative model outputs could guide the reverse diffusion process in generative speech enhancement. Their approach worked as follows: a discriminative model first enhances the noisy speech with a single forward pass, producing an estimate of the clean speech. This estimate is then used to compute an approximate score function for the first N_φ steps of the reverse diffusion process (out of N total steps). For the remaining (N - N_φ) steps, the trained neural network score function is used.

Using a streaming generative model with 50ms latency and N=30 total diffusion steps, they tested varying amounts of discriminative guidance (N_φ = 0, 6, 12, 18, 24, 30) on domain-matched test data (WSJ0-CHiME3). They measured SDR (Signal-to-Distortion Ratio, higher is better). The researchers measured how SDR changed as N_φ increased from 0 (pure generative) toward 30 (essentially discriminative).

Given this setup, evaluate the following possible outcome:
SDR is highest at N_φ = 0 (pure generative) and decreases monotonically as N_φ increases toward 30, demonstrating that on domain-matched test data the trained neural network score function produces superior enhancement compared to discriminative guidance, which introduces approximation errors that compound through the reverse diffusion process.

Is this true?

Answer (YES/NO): NO